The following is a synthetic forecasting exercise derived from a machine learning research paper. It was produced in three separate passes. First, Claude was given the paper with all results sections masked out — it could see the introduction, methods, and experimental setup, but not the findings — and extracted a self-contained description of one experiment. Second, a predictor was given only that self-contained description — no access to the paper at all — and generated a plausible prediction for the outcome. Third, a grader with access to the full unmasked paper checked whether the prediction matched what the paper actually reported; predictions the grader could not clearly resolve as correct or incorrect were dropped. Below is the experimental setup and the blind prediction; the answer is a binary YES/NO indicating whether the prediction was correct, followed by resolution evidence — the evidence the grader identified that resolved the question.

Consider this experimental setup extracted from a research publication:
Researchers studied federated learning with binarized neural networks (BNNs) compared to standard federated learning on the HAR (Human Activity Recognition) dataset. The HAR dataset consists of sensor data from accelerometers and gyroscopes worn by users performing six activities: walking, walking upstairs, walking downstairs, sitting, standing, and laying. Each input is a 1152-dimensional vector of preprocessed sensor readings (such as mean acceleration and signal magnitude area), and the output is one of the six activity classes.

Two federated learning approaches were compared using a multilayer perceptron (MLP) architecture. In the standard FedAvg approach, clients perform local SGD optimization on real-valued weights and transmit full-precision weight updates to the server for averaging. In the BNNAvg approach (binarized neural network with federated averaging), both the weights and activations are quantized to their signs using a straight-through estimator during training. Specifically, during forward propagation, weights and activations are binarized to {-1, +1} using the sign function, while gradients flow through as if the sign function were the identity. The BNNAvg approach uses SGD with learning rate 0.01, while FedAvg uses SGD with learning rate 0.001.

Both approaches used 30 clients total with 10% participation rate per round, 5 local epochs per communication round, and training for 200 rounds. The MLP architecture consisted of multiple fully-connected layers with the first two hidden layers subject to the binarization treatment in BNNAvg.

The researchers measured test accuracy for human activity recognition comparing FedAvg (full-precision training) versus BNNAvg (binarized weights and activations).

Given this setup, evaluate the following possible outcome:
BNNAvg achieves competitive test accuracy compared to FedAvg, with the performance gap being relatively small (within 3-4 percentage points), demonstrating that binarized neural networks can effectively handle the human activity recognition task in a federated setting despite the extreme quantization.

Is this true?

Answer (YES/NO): NO